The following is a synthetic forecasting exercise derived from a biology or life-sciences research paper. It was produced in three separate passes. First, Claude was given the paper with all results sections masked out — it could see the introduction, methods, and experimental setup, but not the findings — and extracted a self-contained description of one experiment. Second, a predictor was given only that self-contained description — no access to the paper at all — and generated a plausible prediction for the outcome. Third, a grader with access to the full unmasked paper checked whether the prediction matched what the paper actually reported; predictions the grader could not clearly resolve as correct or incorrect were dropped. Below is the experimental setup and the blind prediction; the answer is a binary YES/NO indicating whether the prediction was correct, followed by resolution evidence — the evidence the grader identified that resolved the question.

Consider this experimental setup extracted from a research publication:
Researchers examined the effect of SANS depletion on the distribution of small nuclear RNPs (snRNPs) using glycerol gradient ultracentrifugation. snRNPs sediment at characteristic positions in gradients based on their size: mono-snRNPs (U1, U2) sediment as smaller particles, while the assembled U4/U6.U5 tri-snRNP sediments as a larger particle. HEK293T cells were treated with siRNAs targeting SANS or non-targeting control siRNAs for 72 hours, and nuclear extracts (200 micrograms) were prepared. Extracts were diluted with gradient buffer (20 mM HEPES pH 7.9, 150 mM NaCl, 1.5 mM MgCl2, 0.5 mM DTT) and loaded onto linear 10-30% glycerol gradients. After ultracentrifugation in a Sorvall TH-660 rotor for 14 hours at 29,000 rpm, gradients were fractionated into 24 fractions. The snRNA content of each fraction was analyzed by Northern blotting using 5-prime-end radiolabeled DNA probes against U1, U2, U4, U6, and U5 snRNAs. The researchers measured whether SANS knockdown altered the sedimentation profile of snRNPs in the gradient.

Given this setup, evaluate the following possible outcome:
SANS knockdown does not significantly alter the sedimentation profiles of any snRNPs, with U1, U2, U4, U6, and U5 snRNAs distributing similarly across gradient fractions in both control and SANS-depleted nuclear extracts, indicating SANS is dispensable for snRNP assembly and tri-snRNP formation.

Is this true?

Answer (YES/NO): YES